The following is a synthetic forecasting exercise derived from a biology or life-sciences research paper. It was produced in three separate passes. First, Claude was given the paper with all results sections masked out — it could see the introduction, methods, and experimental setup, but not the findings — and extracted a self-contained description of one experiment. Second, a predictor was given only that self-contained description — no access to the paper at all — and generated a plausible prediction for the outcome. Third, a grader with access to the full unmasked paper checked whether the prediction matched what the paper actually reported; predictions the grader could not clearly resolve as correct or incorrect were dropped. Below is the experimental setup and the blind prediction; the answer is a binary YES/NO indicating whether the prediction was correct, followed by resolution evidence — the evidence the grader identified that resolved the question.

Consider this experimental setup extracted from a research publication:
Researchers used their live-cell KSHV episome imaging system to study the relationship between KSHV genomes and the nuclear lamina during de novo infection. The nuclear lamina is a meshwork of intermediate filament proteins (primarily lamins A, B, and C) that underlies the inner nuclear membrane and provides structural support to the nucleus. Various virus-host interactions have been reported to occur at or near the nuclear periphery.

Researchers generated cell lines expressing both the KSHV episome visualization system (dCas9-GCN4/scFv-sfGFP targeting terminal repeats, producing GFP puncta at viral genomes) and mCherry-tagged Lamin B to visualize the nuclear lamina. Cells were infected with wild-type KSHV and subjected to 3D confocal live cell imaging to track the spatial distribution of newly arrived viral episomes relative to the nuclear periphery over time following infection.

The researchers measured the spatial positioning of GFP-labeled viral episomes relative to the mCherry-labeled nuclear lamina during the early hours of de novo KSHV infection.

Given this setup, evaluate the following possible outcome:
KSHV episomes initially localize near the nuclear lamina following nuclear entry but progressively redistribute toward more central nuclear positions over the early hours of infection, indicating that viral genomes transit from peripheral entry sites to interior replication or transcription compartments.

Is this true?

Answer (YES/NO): NO